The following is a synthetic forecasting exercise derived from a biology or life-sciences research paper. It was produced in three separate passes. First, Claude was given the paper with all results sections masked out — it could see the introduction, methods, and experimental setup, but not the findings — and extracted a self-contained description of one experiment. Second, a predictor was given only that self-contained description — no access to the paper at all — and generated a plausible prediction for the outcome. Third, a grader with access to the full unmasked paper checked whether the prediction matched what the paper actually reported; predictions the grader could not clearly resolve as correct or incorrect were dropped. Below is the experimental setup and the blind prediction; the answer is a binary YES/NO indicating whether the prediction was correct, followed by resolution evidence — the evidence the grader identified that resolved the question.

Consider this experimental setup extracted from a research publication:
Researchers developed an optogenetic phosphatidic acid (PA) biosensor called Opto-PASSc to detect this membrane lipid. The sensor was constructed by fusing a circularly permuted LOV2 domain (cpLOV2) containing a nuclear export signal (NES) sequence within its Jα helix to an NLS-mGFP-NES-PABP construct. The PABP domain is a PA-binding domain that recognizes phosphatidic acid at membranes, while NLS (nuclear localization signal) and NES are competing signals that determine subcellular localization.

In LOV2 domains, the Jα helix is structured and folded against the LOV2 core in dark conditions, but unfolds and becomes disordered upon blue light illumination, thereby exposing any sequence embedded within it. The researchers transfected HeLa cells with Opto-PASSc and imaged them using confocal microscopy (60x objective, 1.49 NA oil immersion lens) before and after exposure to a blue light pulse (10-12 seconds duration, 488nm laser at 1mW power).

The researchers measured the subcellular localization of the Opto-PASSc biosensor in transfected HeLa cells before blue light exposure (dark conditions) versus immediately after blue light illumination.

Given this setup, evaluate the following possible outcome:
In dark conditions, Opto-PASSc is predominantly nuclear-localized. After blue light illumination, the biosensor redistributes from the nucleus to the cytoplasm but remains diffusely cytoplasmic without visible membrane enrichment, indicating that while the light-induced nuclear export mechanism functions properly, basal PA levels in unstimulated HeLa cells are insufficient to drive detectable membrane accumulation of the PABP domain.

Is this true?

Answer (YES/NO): YES